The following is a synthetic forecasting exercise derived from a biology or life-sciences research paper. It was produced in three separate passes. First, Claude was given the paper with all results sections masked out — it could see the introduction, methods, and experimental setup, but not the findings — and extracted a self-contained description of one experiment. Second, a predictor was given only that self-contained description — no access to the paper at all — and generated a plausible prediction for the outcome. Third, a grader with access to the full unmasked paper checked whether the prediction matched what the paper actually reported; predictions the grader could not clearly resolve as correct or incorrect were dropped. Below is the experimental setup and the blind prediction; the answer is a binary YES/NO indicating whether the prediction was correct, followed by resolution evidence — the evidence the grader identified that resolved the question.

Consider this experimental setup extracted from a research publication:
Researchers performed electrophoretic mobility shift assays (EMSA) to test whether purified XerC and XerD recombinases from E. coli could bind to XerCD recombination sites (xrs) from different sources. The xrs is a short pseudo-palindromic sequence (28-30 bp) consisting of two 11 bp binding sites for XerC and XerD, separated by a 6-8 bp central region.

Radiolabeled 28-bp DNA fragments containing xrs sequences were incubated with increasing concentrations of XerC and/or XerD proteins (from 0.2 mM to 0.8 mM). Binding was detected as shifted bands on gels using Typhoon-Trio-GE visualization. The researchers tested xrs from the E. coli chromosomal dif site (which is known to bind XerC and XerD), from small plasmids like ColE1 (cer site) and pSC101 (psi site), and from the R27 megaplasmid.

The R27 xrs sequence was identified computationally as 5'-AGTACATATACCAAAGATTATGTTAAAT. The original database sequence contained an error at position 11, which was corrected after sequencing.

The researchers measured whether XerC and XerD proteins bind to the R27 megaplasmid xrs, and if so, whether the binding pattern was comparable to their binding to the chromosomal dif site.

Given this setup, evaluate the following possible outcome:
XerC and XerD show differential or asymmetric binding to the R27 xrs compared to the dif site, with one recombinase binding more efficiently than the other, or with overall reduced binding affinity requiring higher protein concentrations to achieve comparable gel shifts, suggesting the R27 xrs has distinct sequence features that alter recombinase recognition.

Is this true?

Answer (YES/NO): YES